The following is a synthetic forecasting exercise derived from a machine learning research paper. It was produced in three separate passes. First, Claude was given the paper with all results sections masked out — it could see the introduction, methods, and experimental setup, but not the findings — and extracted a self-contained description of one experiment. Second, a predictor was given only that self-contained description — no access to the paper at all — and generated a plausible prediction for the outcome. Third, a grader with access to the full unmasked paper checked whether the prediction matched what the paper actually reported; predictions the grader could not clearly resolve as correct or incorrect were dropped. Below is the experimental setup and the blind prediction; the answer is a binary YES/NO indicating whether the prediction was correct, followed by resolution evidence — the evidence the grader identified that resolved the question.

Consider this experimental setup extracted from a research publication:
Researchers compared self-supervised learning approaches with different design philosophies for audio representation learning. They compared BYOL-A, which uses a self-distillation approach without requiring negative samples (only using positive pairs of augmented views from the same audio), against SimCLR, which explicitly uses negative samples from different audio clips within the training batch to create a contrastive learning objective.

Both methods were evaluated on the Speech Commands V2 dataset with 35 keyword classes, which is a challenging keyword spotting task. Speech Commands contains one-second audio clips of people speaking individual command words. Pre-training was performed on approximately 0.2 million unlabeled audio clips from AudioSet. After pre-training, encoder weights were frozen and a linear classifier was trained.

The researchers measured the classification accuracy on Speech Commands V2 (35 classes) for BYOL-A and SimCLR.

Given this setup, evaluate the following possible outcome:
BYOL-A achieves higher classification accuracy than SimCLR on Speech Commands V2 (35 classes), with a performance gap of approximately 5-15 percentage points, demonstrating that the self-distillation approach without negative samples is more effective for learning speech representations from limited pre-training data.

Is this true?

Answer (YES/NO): NO